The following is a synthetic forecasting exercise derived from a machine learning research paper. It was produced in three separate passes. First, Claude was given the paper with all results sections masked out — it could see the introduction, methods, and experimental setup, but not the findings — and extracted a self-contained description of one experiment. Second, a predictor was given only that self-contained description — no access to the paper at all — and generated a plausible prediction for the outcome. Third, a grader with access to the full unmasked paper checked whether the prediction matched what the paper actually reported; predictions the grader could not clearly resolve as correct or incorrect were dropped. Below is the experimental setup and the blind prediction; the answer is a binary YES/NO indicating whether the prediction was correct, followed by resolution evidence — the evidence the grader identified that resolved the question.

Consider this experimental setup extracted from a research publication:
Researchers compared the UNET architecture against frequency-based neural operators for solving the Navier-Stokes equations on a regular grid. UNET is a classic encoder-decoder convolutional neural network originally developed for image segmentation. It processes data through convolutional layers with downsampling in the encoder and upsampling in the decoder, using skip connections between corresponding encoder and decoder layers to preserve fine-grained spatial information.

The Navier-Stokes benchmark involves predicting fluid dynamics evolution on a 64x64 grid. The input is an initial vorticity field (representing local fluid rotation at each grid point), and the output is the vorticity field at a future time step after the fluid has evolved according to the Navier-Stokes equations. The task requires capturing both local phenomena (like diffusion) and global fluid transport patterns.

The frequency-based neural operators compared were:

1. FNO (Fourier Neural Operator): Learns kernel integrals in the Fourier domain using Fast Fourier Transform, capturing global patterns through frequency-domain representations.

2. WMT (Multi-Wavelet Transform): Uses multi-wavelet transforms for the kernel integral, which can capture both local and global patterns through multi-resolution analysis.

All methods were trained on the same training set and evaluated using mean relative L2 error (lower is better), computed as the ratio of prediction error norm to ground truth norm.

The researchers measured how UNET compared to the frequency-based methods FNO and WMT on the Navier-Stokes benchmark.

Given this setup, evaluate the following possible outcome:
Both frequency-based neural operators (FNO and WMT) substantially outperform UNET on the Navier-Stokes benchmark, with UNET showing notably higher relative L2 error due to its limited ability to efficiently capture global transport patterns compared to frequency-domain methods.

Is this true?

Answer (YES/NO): YES